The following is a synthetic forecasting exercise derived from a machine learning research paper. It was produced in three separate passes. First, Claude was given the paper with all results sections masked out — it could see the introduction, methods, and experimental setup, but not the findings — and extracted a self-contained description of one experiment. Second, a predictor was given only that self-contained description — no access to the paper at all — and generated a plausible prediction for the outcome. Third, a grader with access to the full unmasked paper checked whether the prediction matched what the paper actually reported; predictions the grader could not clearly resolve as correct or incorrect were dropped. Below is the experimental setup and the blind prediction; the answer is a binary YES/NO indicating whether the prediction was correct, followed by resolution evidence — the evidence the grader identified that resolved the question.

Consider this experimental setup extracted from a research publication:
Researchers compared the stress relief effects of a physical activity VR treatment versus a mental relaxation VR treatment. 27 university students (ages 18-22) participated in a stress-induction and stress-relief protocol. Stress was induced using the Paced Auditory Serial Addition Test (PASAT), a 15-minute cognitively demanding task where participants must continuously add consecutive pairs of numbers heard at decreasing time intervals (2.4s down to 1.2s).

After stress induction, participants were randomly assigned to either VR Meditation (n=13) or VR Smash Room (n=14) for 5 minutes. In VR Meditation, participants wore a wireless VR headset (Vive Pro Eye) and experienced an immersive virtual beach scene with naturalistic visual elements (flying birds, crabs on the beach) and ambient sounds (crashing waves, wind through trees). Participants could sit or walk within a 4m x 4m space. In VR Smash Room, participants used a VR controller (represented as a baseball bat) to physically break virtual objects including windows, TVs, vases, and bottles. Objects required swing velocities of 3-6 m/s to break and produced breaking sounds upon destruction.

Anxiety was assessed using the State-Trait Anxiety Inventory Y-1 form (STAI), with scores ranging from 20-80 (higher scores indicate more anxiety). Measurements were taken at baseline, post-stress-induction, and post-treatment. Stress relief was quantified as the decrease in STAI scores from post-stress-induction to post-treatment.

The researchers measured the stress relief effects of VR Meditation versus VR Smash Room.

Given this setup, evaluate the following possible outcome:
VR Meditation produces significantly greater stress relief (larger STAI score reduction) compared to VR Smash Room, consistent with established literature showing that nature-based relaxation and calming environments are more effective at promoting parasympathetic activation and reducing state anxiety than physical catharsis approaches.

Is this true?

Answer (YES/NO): YES